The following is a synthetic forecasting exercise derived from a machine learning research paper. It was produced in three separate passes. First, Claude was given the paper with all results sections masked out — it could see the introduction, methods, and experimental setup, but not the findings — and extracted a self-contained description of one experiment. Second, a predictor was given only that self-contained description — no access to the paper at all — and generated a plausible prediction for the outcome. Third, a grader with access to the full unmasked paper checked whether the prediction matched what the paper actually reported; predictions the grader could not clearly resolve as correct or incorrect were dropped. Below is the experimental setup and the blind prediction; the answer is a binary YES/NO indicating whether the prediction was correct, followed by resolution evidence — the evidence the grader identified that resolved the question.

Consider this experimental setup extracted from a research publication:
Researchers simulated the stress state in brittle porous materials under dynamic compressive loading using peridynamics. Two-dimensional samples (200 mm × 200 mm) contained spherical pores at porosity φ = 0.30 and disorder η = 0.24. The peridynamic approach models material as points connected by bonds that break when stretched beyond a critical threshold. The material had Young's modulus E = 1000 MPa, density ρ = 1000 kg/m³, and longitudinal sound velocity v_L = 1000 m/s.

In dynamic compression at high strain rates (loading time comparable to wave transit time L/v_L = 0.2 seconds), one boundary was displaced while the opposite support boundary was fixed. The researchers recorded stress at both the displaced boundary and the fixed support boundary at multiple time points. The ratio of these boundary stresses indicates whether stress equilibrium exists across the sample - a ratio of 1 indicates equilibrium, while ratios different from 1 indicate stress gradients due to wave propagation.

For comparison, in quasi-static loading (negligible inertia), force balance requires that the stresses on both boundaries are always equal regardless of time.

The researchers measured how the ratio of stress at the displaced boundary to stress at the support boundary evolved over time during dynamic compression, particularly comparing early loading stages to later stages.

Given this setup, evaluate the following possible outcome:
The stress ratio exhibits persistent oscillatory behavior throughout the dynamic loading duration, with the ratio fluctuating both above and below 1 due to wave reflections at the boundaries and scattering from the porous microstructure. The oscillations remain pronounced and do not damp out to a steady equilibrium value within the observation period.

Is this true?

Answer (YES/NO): NO